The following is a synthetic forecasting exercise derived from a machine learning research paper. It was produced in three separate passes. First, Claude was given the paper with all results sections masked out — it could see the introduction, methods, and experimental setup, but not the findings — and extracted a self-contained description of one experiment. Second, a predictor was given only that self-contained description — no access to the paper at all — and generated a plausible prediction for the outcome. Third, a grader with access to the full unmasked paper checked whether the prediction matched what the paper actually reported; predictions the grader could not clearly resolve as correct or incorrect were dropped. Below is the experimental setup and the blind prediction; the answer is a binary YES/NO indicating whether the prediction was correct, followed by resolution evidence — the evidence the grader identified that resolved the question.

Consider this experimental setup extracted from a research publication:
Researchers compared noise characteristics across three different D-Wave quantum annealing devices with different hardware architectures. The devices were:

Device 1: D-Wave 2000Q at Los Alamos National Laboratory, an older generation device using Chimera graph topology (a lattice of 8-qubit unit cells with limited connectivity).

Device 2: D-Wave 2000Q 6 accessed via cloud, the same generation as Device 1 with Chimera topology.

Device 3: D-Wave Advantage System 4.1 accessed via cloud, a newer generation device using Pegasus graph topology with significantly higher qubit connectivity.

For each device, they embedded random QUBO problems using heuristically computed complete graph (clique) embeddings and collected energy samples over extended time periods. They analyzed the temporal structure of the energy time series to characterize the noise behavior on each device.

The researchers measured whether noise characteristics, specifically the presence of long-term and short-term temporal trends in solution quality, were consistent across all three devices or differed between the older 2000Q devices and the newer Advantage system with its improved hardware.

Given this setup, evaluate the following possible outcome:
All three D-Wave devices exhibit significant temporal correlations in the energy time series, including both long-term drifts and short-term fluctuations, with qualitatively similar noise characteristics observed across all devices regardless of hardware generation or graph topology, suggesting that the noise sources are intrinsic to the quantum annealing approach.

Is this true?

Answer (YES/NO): NO